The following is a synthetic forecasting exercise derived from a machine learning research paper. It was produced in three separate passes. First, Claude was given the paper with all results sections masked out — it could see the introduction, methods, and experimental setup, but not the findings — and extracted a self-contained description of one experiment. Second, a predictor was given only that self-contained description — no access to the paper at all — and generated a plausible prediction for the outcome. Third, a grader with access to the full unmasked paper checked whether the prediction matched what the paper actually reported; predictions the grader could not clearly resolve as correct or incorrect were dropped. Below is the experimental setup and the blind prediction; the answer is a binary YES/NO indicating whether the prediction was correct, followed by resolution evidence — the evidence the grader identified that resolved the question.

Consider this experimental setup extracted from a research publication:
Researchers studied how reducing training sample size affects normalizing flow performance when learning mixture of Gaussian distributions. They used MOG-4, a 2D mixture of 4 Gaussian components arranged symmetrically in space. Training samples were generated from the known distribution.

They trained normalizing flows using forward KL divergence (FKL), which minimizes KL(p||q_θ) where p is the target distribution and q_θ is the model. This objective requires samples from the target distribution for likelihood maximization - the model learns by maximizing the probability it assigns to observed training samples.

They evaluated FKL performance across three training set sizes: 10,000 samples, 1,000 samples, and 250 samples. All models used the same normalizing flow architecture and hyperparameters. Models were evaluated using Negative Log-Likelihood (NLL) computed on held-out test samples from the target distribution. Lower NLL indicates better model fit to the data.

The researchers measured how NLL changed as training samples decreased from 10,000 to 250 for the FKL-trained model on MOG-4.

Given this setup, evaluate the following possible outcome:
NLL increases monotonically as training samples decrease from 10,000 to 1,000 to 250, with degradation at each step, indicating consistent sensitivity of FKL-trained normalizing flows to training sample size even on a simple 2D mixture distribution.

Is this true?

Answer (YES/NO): YES